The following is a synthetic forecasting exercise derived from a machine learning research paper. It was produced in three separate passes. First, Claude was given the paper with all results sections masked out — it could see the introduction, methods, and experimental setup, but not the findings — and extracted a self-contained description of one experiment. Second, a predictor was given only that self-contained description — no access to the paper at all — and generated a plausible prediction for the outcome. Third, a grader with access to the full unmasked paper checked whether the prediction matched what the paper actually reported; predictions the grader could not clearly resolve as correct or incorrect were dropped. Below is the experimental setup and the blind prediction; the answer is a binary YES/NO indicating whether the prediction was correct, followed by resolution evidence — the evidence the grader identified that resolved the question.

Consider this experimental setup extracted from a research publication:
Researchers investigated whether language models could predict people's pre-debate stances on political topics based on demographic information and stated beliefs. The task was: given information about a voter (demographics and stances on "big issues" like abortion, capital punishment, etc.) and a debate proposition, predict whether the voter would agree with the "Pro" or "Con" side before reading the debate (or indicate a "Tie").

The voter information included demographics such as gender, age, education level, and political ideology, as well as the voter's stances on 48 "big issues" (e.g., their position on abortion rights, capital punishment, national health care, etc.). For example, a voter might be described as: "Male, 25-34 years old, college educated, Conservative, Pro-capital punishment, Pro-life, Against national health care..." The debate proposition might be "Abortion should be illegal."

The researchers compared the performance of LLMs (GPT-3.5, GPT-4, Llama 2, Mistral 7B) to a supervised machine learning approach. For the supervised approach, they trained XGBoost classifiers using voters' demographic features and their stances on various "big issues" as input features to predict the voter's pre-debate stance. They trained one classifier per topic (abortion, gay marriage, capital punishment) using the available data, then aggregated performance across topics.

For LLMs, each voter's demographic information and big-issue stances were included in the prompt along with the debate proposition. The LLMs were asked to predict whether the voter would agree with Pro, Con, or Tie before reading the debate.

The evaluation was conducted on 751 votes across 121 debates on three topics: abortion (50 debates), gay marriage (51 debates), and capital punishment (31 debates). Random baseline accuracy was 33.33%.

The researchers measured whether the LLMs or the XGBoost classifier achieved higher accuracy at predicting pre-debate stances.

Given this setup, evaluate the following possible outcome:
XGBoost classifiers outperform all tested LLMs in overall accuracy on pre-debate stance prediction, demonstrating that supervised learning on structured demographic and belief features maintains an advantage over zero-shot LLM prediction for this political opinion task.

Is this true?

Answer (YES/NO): YES